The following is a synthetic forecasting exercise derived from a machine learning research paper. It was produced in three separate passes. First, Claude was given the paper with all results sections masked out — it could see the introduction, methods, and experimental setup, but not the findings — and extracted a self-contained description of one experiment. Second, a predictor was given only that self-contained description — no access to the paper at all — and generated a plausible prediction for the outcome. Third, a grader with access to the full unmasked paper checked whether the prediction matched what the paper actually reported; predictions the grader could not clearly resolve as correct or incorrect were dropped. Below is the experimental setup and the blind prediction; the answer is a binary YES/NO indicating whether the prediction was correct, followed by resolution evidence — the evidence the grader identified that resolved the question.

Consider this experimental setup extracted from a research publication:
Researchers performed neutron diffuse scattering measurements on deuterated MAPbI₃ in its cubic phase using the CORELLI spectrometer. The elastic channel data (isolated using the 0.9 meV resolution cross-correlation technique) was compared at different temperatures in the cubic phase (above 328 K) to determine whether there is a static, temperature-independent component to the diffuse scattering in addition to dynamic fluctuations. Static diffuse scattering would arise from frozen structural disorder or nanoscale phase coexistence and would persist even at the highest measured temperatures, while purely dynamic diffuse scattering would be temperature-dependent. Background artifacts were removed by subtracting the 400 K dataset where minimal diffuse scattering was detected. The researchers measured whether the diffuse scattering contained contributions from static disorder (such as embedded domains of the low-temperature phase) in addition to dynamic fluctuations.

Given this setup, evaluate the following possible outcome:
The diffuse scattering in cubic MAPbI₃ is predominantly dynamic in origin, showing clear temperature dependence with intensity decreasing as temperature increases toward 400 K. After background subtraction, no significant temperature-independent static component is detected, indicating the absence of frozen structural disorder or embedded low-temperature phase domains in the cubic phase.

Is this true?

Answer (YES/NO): NO